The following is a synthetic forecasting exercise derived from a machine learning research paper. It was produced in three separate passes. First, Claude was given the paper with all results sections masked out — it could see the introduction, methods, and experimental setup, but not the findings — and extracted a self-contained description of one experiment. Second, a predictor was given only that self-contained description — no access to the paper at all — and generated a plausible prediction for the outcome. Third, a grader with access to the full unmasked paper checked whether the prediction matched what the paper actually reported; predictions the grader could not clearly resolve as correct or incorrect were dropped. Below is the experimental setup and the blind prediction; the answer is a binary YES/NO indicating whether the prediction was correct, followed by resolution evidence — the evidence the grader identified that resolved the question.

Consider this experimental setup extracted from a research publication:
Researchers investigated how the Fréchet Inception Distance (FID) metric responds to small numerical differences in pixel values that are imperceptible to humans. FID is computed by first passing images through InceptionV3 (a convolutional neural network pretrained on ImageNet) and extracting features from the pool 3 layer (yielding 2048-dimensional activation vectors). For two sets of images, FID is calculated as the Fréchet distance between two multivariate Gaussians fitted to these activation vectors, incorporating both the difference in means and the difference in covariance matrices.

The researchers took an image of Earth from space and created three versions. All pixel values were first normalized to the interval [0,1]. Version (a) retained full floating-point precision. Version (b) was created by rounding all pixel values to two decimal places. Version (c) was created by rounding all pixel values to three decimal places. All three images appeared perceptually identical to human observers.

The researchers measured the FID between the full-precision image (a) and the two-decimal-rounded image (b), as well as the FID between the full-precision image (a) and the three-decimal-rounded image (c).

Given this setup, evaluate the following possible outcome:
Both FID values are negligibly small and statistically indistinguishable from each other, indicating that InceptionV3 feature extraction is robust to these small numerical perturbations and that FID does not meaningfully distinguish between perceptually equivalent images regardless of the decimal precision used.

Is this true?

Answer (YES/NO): NO